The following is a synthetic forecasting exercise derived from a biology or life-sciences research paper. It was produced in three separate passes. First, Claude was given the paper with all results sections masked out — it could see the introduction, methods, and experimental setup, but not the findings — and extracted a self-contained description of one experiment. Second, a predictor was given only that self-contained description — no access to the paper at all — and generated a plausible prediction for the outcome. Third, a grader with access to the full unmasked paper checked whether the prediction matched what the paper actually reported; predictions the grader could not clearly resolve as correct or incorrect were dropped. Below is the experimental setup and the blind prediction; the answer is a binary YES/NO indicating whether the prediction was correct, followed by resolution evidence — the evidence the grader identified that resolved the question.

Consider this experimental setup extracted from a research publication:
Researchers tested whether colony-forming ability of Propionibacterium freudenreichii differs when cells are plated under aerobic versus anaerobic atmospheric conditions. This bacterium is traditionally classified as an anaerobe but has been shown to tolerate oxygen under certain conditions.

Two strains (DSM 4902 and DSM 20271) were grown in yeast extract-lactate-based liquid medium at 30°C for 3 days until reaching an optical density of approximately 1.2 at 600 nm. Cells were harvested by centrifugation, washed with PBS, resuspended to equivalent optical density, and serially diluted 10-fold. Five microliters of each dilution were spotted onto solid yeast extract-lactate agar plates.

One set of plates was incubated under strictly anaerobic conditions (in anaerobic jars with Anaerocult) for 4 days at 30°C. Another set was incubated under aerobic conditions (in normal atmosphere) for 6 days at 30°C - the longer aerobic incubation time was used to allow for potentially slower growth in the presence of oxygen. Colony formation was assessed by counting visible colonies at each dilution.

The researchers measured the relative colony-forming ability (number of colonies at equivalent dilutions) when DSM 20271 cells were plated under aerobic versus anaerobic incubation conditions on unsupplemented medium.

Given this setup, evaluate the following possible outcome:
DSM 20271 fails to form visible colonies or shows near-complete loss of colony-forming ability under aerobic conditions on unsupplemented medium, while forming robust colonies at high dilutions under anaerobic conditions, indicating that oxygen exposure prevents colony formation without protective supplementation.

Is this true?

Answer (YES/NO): NO